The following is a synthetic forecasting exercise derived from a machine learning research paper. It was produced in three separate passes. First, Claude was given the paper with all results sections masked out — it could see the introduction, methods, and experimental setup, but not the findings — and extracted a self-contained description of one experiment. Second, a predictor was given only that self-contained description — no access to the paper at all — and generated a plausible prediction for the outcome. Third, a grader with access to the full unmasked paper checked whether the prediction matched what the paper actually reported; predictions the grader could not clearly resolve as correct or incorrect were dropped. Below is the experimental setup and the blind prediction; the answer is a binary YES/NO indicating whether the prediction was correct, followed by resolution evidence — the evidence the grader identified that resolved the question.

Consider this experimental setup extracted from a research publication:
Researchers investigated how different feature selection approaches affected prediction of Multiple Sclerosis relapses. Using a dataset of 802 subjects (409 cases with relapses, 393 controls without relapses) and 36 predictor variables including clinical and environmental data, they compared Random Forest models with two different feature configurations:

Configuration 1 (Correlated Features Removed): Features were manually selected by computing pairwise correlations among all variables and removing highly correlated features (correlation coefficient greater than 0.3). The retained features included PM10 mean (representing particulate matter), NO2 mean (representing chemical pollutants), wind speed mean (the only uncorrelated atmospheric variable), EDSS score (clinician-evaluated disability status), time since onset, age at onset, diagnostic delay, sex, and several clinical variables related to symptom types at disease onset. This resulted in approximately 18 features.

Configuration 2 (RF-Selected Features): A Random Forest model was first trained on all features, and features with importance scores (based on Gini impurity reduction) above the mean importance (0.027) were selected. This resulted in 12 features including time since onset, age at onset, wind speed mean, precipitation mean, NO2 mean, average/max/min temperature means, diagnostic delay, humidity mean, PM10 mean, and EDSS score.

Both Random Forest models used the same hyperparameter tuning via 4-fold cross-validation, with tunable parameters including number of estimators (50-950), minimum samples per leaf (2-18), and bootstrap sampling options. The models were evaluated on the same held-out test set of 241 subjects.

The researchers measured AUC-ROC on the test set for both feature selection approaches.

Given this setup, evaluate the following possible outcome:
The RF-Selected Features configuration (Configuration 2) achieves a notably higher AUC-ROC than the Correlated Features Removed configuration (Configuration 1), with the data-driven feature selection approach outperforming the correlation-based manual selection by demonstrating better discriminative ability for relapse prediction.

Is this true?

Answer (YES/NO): NO